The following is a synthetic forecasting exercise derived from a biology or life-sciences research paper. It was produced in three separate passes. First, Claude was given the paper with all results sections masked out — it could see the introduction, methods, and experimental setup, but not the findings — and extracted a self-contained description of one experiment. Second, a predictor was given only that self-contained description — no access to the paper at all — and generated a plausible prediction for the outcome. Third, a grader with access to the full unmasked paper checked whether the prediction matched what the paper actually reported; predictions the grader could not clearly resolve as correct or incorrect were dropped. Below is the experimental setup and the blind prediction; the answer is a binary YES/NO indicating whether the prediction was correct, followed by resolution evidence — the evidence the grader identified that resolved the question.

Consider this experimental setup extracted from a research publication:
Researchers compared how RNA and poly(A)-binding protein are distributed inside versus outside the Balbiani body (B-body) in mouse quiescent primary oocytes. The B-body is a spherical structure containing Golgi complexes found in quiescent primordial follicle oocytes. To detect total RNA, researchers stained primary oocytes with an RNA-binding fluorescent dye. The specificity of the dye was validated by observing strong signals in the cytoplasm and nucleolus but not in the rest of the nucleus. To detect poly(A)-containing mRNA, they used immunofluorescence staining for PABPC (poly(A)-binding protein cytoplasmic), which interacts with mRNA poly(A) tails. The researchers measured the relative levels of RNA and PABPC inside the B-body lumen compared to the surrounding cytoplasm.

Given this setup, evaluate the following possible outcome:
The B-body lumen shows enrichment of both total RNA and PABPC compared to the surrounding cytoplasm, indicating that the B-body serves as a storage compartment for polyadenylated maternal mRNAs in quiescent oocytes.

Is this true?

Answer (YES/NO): NO